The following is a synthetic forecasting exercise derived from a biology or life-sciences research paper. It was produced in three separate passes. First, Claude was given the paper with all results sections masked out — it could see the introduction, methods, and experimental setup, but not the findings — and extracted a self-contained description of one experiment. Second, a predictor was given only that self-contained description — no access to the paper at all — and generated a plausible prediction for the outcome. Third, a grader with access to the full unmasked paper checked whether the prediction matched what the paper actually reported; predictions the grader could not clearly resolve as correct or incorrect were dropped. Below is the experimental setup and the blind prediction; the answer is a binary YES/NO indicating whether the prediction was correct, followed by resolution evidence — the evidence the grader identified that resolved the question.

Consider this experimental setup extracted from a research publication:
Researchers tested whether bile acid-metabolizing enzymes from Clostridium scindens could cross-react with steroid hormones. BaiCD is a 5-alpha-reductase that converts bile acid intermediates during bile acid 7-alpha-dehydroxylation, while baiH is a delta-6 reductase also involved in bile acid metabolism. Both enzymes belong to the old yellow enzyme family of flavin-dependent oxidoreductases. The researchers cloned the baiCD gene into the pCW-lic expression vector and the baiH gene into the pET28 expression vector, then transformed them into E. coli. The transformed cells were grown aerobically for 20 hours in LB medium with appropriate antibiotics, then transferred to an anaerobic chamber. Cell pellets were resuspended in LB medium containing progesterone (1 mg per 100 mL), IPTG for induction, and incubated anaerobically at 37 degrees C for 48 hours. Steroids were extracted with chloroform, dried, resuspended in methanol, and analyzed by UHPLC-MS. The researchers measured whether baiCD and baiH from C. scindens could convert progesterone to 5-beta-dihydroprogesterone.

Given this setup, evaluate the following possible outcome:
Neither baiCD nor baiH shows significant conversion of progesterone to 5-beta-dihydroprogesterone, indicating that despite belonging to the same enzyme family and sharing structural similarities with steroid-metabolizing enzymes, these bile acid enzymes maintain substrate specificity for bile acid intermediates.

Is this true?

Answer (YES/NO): NO